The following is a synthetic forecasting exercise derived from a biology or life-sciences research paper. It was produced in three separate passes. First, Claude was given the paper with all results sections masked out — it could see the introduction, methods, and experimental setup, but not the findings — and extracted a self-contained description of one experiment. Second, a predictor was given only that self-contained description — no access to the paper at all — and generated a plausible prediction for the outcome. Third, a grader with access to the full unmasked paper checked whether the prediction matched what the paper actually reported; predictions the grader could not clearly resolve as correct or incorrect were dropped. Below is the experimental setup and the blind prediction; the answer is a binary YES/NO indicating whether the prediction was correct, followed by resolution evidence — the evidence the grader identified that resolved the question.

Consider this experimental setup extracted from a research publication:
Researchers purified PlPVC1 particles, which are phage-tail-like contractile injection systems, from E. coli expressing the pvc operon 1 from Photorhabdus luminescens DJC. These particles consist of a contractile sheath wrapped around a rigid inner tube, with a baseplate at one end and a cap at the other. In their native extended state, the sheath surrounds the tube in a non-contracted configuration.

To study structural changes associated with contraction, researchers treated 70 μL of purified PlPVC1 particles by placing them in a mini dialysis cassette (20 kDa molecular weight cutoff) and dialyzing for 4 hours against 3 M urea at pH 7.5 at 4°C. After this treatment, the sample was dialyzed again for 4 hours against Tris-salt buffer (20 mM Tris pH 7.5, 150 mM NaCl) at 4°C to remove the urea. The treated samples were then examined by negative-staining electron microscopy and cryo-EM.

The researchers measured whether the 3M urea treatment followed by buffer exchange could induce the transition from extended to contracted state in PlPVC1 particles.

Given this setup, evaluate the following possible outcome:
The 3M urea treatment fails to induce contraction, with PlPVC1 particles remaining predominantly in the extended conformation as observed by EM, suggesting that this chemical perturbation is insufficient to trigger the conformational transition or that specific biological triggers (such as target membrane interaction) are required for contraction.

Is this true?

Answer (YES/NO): NO